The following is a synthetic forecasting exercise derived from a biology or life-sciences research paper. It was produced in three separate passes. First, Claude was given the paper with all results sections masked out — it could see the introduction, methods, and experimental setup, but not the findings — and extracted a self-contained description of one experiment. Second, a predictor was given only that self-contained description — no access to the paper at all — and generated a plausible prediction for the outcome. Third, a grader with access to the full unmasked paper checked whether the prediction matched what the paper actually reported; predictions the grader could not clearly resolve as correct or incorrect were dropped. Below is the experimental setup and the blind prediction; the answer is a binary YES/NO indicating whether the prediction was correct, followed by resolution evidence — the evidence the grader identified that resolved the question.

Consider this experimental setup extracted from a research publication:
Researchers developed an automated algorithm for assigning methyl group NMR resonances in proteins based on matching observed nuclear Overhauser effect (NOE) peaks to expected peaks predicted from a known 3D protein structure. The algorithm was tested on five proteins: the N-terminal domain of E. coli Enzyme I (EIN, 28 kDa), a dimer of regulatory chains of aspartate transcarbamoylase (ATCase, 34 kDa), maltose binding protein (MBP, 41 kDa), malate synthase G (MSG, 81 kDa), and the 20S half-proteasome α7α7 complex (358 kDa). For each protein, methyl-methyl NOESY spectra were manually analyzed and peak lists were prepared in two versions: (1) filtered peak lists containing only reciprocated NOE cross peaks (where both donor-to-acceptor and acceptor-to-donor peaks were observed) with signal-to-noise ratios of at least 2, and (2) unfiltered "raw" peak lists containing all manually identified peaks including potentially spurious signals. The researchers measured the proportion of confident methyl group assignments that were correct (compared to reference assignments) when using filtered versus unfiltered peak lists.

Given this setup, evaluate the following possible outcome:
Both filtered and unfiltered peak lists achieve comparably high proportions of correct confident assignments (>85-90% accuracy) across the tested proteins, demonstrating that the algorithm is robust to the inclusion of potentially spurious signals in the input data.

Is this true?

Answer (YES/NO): YES